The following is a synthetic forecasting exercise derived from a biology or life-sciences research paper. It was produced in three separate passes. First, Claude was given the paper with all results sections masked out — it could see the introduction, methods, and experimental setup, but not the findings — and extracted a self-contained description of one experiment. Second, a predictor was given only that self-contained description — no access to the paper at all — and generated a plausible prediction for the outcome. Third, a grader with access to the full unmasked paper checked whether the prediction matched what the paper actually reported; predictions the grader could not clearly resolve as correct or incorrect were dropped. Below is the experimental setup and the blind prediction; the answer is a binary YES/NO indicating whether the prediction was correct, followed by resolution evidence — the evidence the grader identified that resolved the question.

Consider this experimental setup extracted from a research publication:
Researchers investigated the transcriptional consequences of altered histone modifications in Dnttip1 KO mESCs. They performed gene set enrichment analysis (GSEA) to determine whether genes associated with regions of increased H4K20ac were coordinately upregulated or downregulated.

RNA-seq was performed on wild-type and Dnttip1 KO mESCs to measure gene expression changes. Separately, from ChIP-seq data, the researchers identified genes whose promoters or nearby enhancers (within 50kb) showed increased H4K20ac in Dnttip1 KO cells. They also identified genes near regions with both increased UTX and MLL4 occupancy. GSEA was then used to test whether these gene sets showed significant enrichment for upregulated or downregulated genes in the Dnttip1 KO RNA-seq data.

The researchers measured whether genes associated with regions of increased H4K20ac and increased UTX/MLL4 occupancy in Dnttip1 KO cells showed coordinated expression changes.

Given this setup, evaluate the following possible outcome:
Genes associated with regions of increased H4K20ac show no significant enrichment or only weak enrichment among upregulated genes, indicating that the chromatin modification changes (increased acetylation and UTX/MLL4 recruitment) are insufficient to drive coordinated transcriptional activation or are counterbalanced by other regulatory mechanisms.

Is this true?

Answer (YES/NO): NO